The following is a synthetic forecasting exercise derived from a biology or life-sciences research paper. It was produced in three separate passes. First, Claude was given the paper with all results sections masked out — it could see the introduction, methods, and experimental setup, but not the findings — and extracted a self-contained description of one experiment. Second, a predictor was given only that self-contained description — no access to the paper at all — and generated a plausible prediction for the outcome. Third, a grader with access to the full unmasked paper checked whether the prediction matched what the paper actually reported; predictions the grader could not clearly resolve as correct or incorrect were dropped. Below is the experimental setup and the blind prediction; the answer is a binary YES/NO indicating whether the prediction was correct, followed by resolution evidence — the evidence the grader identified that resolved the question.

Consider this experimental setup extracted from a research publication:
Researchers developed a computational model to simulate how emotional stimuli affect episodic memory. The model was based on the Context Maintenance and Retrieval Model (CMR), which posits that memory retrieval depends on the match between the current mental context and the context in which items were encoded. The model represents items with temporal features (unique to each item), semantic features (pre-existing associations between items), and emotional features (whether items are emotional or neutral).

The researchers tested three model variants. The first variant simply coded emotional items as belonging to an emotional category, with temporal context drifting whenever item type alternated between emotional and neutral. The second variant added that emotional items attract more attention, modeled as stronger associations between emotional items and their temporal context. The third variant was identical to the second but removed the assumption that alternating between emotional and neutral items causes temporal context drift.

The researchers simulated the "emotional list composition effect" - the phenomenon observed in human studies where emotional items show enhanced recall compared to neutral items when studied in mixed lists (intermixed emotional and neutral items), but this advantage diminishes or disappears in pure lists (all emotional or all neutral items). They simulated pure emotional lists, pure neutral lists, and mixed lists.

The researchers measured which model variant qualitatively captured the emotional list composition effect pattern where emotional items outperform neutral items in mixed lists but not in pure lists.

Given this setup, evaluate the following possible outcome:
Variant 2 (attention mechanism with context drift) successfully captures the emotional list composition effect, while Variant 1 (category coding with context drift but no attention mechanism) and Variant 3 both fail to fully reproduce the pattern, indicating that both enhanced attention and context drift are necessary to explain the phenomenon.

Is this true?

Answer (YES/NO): NO